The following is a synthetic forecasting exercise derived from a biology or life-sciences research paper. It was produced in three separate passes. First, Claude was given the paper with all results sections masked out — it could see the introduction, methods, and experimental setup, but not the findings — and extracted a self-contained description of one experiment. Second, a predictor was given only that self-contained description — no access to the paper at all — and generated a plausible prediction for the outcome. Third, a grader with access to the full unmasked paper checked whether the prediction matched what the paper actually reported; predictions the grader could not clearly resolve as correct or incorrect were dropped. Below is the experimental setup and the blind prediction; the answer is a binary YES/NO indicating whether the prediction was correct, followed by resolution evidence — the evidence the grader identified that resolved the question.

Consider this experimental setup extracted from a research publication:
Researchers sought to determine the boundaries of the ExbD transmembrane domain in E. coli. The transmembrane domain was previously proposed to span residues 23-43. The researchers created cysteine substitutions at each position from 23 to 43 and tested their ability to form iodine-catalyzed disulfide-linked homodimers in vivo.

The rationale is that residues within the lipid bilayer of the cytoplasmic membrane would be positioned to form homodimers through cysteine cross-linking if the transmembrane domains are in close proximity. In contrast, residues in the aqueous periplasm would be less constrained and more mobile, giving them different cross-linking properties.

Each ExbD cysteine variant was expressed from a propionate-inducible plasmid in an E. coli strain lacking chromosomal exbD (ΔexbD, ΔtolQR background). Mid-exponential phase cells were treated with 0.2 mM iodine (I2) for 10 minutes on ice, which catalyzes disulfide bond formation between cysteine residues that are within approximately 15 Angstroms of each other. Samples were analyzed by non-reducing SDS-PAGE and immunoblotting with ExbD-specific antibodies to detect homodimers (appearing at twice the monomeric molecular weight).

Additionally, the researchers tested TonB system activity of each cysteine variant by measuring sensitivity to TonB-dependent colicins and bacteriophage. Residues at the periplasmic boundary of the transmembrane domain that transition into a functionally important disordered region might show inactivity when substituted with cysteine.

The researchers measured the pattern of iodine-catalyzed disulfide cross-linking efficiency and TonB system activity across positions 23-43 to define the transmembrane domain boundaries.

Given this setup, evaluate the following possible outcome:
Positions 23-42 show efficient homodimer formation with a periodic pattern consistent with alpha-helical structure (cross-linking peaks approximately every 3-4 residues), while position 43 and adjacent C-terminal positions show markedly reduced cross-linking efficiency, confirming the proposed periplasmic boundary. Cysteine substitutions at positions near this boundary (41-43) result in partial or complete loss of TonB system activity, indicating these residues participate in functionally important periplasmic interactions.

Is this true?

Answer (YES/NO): NO